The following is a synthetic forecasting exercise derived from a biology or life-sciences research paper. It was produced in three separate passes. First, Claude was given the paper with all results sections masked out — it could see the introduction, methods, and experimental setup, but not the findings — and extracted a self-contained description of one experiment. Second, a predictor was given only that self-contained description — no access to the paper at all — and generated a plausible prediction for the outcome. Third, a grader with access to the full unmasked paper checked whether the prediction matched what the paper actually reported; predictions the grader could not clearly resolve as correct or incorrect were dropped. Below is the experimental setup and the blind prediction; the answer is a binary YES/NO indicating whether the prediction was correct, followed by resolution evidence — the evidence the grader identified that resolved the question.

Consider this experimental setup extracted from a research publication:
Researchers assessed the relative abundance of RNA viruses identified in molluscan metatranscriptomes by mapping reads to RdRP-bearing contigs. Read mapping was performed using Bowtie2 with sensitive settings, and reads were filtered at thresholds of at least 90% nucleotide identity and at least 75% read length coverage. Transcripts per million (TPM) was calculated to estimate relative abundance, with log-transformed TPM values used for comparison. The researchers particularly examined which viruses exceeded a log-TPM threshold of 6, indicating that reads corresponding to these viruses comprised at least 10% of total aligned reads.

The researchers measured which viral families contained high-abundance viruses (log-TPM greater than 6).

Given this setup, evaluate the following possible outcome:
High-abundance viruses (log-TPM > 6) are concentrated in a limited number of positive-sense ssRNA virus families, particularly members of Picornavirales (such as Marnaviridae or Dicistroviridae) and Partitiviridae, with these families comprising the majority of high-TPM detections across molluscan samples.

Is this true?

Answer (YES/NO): NO